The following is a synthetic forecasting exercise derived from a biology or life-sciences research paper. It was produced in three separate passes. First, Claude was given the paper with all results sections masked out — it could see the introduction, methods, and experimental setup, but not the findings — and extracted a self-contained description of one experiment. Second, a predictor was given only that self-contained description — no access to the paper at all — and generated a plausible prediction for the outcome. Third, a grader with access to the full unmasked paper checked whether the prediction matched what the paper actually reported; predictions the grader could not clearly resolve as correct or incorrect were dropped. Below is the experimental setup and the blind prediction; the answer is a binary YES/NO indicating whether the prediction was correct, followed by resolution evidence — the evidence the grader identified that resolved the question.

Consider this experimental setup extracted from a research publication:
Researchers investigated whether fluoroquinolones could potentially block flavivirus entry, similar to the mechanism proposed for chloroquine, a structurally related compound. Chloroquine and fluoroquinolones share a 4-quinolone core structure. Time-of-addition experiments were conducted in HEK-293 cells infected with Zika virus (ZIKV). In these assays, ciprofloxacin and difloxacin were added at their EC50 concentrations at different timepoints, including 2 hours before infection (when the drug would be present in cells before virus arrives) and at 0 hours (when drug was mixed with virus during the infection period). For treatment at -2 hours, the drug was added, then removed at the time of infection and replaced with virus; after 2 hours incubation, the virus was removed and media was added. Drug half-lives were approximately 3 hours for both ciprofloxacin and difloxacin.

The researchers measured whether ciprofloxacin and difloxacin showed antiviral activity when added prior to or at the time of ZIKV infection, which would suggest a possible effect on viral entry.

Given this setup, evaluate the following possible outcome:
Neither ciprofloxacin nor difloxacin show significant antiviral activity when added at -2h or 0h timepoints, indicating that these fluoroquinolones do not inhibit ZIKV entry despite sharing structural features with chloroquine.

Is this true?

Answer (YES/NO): NO